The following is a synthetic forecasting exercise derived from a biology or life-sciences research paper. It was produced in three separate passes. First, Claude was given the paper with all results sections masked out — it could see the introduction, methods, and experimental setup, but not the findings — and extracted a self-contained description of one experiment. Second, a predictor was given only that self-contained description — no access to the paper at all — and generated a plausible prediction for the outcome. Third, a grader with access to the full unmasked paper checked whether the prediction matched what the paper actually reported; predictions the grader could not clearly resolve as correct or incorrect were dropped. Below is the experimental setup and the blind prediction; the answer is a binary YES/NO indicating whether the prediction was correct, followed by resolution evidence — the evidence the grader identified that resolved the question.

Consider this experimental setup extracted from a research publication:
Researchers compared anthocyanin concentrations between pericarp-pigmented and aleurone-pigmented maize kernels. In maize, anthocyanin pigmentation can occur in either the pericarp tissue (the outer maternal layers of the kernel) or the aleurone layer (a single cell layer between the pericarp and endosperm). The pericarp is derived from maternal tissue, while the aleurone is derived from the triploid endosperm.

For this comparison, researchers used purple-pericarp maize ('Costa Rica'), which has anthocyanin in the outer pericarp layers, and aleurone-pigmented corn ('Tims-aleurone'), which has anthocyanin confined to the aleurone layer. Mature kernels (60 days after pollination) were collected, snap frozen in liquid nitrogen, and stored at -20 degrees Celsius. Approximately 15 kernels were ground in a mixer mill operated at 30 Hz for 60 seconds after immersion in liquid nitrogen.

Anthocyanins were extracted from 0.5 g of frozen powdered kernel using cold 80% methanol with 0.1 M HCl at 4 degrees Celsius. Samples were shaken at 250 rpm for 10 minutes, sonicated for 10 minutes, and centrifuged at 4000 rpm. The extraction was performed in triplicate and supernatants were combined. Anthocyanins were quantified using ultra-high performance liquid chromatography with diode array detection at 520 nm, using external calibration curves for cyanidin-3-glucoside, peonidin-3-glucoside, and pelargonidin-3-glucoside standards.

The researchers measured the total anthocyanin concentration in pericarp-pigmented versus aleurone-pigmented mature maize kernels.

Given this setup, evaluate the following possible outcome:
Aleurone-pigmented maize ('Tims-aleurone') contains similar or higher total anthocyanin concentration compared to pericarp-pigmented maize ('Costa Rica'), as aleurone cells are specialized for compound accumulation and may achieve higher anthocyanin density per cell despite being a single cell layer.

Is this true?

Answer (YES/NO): NO